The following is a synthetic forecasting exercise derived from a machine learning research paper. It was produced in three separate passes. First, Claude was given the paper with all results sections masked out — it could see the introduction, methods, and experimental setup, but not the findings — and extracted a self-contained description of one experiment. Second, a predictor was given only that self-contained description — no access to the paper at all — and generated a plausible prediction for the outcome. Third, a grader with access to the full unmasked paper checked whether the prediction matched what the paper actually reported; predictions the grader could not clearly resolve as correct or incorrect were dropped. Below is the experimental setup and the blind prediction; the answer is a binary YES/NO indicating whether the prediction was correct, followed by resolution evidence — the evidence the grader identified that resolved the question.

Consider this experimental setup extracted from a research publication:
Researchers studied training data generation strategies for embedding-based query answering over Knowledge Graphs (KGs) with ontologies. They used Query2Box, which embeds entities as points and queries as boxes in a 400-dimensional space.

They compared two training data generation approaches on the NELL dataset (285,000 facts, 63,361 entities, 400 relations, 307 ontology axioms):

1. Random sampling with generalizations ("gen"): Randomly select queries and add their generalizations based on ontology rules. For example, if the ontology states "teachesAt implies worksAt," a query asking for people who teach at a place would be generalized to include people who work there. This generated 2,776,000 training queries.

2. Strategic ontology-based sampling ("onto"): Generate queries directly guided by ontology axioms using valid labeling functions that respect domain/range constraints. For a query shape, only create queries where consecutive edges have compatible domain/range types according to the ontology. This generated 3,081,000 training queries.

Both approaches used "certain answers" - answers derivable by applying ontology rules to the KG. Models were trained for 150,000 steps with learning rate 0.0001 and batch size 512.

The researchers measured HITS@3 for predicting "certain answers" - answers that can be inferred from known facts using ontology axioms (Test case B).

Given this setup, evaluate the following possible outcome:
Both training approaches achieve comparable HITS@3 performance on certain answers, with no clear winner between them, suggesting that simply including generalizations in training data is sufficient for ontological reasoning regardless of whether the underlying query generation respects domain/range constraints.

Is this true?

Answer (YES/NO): YES